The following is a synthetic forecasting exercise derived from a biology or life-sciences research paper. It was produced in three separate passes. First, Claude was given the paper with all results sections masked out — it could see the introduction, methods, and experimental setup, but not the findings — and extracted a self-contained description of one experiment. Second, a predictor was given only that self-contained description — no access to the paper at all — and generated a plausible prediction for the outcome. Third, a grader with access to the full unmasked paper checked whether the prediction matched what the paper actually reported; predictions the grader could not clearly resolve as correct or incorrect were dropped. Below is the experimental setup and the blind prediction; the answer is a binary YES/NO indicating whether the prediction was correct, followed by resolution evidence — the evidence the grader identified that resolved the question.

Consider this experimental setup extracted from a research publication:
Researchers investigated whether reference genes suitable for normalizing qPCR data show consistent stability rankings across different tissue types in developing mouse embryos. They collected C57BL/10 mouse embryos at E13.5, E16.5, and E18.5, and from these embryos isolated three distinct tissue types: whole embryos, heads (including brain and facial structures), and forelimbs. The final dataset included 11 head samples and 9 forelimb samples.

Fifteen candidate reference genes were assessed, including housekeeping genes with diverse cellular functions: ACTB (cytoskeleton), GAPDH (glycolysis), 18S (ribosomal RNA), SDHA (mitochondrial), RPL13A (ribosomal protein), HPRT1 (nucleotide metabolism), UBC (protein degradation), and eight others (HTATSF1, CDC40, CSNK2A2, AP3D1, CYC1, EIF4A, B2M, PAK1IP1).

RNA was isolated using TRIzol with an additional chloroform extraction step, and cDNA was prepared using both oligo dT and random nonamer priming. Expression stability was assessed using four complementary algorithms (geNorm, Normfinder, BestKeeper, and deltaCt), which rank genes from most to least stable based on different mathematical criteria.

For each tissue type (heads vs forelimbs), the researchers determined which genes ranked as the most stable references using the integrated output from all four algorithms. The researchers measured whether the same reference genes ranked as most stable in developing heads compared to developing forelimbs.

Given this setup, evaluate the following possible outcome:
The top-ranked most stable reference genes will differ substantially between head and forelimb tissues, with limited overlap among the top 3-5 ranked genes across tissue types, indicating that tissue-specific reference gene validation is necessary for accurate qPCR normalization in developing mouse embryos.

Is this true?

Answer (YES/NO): NO